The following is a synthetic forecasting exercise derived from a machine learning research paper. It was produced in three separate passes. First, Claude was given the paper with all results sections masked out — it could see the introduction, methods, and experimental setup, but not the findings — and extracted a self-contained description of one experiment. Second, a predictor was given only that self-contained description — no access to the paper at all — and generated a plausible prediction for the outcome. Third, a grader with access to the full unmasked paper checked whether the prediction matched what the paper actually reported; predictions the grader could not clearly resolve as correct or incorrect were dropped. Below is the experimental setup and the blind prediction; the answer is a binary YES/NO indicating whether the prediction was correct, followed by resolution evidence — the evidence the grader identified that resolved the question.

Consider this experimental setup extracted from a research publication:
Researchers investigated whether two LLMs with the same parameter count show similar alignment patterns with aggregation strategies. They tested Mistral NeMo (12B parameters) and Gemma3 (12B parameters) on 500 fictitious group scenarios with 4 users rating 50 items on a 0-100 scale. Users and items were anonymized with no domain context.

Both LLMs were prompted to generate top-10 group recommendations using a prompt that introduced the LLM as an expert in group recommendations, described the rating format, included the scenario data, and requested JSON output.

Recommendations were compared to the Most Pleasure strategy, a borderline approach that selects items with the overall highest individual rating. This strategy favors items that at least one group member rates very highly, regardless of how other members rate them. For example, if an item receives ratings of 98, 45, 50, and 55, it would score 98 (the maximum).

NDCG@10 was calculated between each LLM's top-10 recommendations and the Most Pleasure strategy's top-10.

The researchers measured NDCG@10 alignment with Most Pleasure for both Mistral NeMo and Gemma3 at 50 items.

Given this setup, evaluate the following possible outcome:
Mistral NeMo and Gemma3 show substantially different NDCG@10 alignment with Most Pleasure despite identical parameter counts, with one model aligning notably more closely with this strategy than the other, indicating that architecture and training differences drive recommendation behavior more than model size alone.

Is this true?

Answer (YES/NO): YES